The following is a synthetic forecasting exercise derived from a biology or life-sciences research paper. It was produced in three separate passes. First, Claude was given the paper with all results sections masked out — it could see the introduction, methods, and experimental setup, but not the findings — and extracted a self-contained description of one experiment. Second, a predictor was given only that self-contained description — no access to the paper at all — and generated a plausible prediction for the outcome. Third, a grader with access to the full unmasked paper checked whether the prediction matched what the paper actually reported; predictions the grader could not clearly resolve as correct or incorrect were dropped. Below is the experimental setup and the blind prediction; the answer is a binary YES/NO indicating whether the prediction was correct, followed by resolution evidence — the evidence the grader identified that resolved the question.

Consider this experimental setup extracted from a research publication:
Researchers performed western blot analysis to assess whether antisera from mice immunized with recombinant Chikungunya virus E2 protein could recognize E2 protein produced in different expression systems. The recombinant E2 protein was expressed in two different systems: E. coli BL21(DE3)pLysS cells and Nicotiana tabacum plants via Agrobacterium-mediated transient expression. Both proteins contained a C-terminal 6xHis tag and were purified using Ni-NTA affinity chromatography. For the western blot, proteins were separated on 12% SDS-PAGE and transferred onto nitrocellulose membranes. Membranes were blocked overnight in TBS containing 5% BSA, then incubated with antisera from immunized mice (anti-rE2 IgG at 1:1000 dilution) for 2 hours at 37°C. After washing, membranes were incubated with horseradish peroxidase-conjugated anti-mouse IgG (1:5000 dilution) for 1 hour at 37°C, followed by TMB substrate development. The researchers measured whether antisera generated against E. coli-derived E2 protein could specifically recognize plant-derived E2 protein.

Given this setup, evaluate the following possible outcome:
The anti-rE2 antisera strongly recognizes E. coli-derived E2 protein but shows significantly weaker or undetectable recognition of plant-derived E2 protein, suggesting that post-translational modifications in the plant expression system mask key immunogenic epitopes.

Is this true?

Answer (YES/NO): NO